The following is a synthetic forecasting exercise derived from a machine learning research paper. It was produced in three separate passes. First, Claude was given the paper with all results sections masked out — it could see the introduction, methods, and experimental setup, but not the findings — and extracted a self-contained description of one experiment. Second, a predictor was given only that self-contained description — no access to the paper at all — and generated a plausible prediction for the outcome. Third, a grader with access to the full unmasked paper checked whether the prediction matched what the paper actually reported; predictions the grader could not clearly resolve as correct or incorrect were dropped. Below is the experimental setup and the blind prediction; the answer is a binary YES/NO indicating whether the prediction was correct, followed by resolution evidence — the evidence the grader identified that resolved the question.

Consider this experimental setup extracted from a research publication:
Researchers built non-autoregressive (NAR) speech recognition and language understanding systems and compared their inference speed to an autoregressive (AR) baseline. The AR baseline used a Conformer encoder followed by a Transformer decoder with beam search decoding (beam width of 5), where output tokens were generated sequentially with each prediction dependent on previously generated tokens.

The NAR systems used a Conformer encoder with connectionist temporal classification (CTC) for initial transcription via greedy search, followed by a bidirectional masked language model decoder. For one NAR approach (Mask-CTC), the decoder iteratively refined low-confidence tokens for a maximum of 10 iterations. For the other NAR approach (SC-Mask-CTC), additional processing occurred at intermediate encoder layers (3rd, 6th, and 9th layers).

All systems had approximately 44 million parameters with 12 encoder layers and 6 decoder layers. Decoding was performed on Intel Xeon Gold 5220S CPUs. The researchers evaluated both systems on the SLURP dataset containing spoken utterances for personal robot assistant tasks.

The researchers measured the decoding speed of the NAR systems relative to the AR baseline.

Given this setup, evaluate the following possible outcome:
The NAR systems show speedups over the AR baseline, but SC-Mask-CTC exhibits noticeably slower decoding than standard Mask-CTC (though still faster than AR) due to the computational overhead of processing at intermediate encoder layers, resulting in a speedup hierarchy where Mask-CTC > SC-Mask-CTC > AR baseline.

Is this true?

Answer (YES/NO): NO